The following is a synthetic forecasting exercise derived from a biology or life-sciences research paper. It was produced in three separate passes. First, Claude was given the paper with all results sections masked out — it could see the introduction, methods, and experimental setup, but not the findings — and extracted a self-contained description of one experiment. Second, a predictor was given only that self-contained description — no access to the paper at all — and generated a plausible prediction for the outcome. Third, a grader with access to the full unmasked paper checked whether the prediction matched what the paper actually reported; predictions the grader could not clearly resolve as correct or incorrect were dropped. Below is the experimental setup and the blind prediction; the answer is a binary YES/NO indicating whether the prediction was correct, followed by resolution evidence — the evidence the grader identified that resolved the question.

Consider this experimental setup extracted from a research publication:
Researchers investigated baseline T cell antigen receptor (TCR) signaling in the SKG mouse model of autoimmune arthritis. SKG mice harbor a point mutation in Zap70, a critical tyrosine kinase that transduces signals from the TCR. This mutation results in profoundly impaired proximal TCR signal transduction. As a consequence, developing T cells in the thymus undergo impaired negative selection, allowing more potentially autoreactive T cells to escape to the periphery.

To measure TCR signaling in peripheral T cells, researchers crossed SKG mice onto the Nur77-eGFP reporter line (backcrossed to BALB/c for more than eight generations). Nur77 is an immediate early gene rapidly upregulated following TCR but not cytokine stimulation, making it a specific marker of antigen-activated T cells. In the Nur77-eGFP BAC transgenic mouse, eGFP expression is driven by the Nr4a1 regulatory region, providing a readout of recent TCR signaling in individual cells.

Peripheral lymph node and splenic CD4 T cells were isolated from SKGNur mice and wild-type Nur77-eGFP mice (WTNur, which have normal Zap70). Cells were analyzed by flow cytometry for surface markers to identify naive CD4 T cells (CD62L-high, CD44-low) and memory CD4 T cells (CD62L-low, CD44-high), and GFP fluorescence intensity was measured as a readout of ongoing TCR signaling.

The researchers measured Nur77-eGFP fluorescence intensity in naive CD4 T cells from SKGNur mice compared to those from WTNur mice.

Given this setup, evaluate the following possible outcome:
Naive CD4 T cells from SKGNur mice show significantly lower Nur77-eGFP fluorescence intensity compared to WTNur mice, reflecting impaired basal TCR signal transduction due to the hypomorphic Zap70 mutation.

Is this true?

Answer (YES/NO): NO